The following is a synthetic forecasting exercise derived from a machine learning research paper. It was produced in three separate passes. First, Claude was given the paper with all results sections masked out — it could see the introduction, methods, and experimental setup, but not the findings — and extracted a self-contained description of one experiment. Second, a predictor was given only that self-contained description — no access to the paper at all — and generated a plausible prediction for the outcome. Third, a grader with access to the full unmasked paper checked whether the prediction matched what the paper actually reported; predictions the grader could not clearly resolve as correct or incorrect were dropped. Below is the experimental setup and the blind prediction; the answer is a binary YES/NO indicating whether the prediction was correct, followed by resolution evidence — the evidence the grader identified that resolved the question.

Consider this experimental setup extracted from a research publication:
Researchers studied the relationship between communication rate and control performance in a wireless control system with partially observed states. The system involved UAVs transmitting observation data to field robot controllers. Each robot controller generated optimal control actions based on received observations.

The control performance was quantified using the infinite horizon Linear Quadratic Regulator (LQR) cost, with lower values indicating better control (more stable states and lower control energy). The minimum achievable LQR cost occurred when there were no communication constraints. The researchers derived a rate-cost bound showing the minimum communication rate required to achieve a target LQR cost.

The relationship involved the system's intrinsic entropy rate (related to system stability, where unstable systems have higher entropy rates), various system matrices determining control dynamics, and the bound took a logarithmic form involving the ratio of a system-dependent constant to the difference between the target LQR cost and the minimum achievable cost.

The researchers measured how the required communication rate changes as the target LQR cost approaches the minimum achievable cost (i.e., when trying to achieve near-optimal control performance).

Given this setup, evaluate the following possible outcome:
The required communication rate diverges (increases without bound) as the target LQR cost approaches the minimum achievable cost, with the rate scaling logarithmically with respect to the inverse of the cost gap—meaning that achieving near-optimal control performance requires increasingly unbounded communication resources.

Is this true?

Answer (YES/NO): YES